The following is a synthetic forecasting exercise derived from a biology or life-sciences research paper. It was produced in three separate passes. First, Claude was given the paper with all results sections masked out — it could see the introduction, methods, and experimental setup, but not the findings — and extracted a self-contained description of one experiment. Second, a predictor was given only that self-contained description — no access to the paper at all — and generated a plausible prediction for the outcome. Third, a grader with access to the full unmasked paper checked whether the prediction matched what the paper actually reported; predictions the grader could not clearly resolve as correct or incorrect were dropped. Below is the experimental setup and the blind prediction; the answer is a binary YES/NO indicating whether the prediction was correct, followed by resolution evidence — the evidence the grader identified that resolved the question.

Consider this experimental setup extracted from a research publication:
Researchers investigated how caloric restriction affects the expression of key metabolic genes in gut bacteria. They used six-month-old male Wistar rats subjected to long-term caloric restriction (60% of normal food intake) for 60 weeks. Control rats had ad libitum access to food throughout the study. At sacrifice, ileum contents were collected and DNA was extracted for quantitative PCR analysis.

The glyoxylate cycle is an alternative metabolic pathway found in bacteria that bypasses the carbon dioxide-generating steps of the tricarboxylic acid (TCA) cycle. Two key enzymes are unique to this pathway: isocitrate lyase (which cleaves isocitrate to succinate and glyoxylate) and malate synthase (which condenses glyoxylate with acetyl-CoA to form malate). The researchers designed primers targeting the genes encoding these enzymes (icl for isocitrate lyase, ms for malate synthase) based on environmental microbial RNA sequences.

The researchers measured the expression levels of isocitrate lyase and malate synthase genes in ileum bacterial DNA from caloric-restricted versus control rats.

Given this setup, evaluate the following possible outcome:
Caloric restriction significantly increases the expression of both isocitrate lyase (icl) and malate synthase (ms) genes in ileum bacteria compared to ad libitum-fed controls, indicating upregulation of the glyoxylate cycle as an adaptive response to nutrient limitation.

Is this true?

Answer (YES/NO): YES